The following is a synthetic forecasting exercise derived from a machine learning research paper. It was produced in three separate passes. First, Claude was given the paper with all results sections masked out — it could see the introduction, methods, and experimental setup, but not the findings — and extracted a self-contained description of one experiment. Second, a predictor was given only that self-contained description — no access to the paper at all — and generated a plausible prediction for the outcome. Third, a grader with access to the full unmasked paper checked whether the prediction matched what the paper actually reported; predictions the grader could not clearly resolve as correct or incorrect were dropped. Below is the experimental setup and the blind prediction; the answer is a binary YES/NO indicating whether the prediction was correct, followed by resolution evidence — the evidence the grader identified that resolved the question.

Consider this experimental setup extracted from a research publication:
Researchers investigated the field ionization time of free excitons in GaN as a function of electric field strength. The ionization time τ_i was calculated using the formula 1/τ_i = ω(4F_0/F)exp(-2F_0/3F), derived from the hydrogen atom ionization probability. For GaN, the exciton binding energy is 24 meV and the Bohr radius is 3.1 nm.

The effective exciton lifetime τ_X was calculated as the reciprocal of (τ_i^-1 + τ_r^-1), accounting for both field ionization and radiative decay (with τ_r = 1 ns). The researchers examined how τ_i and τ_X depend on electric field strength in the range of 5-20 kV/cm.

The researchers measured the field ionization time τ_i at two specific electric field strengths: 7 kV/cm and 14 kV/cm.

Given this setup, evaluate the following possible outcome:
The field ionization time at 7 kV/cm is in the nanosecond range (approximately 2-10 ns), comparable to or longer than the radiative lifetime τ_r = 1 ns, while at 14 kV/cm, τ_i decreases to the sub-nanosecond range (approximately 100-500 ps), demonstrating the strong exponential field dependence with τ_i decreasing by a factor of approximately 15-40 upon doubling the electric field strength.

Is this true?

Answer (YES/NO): NO